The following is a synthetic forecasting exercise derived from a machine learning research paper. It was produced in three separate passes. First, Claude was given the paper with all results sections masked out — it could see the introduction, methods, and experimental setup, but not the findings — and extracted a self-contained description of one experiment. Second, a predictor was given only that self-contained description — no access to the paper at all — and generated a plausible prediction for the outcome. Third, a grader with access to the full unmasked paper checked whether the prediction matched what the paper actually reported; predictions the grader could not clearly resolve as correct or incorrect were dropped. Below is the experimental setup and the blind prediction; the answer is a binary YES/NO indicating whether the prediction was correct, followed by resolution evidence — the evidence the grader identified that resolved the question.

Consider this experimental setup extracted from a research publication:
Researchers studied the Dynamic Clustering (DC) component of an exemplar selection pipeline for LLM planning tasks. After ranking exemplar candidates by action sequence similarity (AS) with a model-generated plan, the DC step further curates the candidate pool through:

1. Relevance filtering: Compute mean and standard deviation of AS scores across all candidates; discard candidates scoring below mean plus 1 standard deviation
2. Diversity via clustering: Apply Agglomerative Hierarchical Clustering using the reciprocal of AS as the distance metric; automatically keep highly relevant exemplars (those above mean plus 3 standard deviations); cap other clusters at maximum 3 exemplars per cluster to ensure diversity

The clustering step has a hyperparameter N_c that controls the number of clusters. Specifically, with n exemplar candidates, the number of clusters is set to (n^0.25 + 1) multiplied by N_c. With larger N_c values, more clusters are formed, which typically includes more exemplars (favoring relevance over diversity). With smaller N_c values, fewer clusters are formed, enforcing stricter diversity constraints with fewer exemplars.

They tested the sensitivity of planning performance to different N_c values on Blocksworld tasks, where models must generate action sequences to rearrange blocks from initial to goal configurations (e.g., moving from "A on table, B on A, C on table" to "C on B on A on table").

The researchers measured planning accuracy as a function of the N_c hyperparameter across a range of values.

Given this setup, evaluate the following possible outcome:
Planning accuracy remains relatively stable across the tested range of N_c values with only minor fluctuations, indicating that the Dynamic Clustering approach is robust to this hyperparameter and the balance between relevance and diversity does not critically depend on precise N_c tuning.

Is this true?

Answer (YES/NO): YES